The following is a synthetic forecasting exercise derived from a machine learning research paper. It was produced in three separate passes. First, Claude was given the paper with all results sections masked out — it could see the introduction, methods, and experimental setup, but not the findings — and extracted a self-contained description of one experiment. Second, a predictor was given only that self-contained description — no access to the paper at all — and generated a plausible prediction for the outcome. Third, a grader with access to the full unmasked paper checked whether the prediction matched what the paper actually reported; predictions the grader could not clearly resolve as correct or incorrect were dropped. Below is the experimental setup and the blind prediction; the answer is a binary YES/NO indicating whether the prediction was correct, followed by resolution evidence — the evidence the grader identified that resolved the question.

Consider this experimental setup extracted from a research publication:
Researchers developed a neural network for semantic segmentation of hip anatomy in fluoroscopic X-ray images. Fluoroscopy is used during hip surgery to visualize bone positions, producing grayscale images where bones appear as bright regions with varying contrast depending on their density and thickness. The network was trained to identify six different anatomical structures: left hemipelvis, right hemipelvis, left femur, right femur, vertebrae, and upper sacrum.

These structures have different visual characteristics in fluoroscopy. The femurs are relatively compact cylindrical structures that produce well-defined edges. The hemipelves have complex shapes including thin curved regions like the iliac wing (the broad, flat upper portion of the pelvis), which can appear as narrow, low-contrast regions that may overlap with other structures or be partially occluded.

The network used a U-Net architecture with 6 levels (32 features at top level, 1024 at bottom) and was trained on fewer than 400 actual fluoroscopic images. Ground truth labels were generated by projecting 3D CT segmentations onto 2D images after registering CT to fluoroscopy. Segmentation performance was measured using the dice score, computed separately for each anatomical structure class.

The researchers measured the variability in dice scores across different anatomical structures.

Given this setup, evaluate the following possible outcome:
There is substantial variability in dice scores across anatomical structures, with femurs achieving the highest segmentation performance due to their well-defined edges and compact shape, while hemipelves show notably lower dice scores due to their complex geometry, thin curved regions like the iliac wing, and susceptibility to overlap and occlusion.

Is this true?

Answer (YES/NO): NO